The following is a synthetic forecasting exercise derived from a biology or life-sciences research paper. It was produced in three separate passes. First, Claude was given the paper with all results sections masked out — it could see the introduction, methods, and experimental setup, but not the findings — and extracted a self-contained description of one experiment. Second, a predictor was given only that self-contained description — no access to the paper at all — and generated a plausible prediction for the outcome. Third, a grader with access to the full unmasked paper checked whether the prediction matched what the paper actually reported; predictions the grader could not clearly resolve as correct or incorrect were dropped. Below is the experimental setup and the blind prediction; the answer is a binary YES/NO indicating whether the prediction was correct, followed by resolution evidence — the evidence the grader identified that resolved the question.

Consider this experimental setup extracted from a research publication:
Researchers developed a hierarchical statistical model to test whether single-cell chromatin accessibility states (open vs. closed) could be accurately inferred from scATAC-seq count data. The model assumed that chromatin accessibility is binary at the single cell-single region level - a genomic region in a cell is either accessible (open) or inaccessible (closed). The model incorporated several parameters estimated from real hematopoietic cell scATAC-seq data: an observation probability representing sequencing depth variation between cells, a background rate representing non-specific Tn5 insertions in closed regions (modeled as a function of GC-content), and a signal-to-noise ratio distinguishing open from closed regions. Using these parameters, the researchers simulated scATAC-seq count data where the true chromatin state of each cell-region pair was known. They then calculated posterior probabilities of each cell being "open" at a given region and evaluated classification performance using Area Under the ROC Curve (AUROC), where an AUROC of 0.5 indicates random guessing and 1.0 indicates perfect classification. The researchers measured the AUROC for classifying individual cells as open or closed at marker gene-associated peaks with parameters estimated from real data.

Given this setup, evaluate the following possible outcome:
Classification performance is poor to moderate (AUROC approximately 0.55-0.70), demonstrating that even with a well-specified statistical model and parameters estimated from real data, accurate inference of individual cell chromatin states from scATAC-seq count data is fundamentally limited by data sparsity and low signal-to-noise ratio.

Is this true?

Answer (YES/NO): YES